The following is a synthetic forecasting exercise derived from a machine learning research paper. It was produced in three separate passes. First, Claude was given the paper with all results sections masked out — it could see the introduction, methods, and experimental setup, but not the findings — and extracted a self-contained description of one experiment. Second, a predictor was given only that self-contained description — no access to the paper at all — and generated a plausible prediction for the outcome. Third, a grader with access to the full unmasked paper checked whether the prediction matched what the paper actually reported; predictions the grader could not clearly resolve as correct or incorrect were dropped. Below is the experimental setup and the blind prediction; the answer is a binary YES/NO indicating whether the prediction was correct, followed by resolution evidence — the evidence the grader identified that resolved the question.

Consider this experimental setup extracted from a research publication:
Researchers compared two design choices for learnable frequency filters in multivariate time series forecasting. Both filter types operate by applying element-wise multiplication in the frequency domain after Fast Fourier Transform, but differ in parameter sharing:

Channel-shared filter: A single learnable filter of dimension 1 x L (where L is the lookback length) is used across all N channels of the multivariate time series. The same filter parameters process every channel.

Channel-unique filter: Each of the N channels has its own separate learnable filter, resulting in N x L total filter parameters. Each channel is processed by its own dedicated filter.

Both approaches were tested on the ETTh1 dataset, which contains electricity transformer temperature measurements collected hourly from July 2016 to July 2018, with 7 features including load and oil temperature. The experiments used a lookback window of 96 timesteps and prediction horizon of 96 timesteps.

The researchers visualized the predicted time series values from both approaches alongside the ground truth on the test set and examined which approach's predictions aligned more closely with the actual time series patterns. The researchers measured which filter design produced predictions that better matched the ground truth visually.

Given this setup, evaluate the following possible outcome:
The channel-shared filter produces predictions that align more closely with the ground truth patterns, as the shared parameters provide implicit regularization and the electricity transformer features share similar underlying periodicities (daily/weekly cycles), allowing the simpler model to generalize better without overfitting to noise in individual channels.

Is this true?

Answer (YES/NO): YES